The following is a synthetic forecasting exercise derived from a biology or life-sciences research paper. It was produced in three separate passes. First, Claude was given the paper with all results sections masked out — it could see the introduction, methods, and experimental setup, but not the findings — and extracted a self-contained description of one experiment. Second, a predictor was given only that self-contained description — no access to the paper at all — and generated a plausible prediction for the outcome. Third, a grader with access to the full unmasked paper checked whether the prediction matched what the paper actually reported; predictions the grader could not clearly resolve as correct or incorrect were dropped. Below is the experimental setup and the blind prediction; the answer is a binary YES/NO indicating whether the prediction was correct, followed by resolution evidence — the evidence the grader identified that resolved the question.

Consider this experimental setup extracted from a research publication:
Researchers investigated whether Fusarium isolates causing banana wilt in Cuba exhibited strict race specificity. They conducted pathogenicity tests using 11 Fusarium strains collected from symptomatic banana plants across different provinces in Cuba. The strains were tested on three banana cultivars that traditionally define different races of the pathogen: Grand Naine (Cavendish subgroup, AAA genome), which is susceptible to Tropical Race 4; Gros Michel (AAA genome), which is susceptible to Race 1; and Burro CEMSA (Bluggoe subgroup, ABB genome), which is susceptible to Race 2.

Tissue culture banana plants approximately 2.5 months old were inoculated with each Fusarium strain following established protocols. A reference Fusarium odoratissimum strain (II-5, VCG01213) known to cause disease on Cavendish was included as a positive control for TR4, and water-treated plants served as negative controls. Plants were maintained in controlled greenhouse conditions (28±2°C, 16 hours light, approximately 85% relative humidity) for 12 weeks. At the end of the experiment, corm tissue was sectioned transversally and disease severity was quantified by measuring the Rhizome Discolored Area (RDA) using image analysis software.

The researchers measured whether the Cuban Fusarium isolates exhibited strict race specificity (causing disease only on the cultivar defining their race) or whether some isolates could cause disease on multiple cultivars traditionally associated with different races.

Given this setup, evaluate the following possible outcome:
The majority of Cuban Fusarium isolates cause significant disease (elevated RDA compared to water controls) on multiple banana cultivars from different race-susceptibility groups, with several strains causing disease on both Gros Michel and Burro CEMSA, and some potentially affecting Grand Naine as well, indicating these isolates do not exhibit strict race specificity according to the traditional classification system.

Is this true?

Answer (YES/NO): NO